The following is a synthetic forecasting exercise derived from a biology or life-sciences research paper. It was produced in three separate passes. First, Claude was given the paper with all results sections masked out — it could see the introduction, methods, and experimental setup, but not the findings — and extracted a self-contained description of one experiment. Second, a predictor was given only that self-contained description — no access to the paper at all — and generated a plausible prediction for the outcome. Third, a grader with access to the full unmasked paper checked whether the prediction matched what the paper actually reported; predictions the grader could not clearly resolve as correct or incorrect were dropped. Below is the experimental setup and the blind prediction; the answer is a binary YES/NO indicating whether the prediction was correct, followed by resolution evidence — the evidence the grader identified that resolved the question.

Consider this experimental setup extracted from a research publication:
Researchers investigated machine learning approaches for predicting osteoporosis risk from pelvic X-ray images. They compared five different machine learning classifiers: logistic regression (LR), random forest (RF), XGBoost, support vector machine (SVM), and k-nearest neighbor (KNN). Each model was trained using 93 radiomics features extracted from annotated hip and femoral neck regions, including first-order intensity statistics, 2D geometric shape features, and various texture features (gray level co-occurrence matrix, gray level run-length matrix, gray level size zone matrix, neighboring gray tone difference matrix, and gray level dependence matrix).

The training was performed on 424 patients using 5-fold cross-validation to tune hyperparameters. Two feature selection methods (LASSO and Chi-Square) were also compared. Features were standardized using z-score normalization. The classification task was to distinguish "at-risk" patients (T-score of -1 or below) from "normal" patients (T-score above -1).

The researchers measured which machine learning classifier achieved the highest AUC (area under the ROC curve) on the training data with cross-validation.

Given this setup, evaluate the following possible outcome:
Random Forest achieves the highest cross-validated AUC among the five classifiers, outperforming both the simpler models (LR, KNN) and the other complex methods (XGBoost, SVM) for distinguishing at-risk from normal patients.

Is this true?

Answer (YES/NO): NO